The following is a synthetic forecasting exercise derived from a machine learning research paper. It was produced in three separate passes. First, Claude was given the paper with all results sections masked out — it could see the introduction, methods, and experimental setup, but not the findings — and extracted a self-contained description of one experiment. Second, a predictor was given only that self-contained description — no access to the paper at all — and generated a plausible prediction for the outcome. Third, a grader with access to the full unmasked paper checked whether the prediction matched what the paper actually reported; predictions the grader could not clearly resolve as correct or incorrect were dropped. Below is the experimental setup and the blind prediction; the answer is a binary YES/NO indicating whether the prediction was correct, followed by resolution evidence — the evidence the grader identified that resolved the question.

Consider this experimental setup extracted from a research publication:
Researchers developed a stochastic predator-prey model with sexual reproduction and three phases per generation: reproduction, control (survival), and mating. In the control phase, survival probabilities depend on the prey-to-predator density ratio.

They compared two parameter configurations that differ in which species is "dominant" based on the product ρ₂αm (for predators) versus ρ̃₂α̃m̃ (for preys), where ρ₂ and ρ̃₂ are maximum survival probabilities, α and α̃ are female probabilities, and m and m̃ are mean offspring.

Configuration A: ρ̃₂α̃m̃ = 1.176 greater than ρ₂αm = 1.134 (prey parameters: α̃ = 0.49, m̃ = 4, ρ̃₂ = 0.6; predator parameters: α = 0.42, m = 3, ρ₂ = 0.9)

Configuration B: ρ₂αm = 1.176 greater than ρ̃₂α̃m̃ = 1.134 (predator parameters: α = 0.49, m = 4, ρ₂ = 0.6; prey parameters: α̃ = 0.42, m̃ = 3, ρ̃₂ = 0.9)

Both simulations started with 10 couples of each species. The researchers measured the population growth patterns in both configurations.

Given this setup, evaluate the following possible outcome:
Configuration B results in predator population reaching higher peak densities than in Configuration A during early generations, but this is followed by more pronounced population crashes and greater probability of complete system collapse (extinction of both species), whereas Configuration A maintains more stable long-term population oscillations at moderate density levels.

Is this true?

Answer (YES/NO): NO